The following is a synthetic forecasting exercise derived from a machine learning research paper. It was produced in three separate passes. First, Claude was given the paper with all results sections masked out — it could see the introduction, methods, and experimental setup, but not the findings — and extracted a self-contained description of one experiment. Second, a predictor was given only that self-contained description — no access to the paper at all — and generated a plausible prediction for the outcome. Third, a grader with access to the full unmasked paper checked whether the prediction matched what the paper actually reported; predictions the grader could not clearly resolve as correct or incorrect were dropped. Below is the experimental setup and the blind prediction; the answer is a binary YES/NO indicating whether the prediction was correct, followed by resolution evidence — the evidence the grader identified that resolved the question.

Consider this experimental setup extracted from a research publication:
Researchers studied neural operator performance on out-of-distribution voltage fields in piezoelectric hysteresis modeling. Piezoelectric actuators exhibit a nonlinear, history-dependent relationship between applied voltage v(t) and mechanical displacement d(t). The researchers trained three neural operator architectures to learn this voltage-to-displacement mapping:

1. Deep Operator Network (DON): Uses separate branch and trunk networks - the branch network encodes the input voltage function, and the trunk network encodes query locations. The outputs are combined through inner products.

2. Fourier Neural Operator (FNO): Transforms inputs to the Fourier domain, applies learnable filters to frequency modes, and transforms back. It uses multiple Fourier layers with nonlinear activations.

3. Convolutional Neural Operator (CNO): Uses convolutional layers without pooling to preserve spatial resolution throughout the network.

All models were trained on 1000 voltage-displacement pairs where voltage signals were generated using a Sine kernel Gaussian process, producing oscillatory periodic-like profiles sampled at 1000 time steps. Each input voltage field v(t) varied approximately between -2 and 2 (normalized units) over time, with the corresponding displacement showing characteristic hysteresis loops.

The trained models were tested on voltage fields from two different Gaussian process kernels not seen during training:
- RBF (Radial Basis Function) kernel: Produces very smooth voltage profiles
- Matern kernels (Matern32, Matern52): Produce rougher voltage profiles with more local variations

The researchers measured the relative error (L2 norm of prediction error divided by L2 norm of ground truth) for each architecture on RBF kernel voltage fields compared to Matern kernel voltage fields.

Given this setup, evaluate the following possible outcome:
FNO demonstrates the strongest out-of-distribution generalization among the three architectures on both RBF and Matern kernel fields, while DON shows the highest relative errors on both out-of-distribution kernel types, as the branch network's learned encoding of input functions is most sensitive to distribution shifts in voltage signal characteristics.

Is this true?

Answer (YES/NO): NO